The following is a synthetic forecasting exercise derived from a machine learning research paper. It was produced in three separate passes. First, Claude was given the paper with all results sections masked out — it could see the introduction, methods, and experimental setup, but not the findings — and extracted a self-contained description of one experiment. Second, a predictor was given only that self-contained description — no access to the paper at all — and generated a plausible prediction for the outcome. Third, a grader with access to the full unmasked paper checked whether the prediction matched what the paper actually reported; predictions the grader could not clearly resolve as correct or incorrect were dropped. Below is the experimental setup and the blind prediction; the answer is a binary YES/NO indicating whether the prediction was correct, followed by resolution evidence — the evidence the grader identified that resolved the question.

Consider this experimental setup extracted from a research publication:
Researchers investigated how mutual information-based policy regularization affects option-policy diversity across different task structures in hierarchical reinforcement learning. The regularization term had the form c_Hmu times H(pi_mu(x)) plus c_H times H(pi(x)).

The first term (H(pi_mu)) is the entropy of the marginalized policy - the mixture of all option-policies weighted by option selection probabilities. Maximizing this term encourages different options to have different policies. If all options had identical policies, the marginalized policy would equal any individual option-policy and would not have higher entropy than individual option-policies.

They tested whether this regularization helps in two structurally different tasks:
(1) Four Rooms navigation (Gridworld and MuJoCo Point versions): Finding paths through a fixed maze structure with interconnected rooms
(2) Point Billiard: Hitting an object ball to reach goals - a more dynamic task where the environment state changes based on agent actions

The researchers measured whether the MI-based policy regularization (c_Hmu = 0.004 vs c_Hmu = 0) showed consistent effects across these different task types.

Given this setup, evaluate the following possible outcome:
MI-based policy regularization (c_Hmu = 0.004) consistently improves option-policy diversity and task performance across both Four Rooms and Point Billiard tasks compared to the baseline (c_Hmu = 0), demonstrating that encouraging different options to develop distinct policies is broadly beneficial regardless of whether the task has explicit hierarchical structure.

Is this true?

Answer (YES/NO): NO